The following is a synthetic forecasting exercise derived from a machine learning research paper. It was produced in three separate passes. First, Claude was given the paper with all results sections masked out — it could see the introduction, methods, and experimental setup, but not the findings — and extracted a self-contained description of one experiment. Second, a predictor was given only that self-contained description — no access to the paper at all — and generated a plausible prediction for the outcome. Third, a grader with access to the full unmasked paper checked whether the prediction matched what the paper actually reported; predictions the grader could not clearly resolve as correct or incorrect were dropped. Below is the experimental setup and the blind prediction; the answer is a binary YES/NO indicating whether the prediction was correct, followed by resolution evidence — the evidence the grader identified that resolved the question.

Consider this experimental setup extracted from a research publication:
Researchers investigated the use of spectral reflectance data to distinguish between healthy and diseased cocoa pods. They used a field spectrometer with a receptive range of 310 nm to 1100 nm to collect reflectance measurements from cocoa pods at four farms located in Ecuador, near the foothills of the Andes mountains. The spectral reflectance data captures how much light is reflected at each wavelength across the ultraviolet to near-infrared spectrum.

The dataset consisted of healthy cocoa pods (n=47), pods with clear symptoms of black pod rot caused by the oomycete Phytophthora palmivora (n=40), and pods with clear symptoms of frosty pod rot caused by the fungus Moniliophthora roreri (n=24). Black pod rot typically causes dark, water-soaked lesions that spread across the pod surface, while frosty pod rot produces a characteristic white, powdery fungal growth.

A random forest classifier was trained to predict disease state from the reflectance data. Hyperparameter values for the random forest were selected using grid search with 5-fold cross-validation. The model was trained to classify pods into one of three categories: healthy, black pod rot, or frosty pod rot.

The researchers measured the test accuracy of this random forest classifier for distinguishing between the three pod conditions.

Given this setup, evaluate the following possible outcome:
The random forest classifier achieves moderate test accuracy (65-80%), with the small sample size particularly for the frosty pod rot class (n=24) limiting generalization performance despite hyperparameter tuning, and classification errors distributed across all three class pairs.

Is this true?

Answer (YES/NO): YES